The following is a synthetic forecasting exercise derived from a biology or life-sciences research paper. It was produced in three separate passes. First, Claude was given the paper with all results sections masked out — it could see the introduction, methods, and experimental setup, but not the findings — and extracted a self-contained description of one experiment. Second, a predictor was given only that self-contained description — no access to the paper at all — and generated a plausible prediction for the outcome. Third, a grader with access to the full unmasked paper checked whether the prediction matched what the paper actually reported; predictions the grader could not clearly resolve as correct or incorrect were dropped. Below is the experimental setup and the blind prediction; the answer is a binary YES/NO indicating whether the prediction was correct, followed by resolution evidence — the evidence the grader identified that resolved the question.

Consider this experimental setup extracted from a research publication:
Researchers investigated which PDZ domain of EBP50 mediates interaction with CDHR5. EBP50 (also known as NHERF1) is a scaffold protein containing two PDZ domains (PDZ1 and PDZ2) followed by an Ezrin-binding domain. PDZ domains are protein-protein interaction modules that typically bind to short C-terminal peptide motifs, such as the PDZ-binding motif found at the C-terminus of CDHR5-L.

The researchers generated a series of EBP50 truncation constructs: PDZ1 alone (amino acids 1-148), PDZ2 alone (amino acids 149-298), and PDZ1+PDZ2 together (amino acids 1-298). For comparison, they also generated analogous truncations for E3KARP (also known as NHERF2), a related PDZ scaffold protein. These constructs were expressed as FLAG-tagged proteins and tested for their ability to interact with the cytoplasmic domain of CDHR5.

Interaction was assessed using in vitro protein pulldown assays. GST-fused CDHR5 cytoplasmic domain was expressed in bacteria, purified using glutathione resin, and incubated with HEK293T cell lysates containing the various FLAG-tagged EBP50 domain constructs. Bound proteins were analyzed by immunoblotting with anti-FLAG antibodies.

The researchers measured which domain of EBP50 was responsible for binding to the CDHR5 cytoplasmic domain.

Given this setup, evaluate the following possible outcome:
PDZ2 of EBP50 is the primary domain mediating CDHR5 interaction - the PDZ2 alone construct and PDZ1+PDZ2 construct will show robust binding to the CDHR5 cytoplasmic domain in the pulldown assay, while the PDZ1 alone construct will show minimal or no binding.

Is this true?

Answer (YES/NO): NO